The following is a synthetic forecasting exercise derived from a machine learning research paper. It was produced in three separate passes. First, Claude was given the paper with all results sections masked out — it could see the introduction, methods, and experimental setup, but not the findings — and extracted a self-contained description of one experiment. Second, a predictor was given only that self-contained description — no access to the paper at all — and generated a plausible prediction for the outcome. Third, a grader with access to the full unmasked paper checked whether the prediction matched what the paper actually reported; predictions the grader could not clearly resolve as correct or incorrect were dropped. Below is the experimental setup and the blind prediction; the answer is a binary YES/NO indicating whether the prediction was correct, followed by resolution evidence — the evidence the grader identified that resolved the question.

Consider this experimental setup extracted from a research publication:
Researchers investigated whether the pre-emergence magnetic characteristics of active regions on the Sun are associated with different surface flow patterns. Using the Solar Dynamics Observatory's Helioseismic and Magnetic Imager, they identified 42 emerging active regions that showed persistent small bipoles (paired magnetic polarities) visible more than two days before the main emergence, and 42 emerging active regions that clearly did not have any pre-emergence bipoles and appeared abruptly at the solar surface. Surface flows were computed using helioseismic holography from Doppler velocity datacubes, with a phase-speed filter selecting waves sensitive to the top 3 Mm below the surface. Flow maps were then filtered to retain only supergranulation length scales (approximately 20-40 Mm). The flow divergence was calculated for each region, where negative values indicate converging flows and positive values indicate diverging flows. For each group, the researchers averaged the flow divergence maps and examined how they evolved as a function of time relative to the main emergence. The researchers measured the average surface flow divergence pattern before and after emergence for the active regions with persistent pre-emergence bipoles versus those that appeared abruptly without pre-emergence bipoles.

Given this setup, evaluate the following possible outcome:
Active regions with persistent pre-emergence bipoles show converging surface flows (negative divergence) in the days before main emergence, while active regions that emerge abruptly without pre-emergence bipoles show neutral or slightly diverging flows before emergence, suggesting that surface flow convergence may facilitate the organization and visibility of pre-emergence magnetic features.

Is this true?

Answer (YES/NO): YES